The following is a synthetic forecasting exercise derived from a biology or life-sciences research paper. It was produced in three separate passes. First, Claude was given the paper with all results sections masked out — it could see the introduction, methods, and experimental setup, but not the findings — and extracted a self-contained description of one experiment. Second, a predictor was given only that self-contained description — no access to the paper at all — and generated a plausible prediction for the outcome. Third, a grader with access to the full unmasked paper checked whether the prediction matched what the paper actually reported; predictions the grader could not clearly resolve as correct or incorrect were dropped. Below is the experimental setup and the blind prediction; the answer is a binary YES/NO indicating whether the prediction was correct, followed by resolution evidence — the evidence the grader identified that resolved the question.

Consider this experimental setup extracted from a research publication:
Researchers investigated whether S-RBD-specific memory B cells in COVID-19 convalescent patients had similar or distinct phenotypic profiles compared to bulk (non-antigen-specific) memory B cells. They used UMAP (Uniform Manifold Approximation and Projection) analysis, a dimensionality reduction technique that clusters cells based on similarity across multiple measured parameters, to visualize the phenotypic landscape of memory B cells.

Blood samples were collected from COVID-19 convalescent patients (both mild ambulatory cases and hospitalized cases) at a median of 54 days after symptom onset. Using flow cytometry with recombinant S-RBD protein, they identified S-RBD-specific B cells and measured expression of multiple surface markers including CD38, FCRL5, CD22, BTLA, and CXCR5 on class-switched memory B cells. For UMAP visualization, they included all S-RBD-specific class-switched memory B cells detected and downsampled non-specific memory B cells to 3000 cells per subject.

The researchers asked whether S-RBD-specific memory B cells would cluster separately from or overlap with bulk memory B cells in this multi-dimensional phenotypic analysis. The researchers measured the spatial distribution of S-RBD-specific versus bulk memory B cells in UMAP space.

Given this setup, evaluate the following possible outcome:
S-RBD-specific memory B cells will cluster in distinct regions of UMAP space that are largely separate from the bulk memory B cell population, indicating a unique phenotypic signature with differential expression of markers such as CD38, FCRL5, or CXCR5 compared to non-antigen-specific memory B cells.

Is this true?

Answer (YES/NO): YES